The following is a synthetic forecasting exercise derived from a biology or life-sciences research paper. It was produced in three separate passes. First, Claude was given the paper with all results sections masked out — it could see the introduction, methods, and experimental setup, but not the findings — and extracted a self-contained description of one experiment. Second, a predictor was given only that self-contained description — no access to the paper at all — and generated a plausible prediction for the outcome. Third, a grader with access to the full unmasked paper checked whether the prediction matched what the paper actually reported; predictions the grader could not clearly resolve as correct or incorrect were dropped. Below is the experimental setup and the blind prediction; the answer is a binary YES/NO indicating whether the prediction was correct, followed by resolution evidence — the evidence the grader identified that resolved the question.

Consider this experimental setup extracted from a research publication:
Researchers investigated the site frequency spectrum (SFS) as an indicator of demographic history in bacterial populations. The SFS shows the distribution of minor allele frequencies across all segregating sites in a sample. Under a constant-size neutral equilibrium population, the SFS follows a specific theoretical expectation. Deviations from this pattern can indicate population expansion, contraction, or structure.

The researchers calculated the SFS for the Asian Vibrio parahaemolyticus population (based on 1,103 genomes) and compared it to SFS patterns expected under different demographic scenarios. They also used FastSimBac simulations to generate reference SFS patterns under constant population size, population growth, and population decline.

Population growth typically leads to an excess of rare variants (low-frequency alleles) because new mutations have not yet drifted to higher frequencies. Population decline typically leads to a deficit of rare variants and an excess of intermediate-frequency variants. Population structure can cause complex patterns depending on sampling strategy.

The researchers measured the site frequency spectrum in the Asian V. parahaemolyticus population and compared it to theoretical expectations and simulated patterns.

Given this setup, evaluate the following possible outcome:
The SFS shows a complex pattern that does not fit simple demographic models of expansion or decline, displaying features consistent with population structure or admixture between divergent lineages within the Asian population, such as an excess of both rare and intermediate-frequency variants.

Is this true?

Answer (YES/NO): NO